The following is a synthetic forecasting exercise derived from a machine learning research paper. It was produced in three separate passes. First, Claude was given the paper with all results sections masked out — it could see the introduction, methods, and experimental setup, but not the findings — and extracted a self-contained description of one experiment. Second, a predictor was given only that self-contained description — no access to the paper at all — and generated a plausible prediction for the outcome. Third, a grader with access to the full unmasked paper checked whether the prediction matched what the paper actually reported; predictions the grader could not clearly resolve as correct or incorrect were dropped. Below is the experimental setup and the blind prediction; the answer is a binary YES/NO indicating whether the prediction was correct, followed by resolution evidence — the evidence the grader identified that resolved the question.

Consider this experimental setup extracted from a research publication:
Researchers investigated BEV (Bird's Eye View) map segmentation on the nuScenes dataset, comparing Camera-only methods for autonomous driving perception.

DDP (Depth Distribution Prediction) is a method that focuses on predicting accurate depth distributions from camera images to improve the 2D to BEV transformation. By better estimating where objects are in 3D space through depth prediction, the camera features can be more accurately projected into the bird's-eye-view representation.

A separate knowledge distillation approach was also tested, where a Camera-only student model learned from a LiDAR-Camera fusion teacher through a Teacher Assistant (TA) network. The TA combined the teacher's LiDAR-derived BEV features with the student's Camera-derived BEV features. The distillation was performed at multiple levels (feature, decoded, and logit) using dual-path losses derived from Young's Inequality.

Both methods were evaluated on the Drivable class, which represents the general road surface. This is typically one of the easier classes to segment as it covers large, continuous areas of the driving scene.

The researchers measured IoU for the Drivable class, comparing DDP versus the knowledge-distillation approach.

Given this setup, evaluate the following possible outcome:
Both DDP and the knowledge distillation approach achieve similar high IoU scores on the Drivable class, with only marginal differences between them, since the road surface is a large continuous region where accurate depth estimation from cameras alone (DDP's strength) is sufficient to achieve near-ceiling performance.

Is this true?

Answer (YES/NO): YES